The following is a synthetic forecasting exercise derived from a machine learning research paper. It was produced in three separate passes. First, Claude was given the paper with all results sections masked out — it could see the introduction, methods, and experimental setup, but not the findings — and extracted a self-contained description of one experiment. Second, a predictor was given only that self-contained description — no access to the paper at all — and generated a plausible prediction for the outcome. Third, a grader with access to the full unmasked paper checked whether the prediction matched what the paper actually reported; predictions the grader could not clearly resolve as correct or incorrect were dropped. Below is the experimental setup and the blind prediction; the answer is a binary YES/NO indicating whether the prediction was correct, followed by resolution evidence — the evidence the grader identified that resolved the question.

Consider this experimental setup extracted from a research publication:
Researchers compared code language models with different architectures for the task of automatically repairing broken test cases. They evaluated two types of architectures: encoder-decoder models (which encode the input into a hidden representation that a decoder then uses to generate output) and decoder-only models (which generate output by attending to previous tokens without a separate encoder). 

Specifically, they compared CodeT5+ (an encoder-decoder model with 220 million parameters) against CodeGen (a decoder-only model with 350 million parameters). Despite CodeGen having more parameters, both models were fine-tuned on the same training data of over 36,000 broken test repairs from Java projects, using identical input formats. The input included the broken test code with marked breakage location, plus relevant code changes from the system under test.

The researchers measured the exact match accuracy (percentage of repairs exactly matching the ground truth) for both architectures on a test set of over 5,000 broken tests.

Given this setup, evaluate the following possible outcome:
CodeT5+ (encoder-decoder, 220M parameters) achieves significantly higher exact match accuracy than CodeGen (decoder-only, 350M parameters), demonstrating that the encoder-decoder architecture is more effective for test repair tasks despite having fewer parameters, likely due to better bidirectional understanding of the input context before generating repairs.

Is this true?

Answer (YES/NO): NO